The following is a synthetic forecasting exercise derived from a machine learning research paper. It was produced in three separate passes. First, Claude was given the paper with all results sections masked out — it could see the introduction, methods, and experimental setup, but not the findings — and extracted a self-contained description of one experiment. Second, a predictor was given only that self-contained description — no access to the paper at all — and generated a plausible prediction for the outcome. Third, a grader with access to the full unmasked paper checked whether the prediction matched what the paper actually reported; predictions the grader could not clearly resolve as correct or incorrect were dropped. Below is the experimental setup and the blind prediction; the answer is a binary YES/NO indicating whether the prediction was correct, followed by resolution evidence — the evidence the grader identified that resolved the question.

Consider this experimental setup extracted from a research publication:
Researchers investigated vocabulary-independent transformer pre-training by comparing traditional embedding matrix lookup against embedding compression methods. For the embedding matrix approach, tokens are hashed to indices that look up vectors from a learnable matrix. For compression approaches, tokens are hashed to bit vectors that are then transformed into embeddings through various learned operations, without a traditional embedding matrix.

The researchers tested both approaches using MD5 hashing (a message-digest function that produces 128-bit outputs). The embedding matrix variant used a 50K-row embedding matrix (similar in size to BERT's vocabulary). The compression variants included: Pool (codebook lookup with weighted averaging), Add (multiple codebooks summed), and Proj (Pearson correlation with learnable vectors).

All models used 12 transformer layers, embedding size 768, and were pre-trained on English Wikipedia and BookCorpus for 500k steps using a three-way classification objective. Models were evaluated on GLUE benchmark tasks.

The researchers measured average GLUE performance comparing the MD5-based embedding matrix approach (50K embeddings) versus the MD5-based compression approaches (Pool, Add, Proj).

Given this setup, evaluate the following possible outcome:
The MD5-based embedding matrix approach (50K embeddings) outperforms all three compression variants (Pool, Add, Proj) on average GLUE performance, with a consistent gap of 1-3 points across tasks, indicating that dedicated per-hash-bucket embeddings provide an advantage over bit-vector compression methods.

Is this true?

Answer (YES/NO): NO